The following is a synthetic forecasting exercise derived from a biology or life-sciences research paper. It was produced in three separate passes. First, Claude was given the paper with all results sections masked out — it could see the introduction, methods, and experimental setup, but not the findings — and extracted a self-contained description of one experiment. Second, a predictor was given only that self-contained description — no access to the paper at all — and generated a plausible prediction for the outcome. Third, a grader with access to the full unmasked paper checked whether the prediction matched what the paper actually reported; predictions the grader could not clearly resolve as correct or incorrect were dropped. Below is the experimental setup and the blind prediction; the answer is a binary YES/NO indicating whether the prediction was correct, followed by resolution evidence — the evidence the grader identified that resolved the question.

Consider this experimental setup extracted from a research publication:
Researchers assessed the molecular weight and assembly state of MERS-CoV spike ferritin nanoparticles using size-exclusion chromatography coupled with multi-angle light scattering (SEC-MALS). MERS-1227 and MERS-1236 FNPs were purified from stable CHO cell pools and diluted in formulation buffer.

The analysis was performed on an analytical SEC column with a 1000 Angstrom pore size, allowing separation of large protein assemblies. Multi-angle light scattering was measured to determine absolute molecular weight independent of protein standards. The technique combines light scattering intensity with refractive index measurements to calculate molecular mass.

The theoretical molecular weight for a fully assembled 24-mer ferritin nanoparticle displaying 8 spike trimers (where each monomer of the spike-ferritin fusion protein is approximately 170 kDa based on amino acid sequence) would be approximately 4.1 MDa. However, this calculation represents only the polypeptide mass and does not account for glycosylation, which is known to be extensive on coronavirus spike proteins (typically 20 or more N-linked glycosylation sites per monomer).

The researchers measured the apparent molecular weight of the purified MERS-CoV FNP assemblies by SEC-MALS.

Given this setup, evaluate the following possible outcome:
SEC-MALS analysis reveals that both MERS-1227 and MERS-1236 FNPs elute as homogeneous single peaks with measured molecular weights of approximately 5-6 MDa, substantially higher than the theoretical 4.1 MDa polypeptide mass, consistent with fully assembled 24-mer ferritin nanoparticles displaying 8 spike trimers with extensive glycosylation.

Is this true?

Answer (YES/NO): NO